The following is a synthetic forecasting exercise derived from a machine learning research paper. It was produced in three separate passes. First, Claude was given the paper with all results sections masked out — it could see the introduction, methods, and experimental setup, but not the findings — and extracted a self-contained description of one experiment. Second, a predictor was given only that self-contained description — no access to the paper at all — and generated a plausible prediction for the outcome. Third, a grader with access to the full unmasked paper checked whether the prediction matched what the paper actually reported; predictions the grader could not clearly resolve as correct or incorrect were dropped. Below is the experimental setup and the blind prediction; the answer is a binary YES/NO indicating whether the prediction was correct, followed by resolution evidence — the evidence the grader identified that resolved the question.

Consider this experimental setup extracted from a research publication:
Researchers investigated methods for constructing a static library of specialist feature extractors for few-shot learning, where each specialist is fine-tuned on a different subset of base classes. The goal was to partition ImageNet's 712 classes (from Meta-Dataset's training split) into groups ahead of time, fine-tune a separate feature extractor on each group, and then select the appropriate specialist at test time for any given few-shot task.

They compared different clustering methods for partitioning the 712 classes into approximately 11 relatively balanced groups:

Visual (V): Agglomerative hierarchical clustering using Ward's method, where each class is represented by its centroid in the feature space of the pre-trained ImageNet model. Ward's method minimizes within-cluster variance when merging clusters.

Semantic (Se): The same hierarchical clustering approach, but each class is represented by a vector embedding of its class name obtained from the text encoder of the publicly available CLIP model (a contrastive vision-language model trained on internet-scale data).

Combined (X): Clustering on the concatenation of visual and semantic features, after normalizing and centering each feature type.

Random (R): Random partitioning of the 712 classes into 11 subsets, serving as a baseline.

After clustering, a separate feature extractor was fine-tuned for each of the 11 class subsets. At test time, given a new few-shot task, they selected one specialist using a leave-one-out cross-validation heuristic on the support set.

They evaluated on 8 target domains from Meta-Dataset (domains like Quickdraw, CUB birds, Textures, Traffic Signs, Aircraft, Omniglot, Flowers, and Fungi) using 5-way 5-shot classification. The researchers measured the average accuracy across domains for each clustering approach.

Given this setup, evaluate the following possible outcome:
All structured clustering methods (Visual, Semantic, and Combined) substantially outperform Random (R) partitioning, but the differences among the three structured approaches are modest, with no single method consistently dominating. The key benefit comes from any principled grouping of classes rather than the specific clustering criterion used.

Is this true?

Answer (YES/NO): NO